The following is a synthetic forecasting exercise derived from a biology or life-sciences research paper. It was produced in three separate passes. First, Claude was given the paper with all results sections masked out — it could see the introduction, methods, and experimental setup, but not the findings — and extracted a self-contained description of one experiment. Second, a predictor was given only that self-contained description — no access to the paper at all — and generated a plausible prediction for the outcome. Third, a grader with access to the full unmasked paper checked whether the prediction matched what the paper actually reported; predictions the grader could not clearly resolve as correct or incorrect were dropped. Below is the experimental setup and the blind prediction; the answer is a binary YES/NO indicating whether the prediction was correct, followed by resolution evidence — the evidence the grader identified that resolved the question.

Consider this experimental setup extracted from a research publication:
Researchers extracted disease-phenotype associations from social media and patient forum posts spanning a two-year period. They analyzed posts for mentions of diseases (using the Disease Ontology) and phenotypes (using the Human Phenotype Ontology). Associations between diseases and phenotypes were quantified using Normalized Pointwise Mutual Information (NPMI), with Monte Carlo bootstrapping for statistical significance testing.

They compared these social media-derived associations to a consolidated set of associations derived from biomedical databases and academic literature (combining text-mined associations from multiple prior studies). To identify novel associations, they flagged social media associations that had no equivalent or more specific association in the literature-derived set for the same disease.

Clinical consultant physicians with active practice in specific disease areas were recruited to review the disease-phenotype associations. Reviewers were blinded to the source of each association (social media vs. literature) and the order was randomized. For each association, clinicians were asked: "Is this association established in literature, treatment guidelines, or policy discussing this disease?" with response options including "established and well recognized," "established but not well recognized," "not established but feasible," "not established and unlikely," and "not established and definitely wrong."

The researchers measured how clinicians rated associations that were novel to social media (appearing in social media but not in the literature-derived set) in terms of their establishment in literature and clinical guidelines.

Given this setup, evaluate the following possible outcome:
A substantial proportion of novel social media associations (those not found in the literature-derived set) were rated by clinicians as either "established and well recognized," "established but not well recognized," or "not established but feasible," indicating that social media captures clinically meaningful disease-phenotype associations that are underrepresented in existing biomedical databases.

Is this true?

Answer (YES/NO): YES